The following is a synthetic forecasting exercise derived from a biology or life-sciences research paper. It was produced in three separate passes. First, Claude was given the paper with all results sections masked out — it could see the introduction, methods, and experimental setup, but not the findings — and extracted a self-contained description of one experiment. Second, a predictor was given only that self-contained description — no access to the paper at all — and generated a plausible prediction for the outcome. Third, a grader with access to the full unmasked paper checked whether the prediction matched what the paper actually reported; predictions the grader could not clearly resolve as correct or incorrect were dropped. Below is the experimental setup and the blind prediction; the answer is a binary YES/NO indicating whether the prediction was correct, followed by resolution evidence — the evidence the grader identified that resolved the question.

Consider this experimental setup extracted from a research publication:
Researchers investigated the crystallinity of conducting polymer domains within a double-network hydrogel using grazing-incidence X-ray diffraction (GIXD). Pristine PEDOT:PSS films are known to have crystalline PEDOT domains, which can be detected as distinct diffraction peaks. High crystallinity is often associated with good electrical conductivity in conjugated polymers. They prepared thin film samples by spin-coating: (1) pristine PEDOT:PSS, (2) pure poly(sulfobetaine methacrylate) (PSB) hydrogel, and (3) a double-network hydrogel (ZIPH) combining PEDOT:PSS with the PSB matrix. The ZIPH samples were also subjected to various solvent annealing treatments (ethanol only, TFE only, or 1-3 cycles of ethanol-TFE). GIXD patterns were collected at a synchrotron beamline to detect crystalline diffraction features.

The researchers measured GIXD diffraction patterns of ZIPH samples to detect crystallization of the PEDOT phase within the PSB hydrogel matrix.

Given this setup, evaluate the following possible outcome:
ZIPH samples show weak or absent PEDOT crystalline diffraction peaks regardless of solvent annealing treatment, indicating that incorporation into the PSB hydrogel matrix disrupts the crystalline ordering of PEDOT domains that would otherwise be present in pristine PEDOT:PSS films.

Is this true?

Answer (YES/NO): YES